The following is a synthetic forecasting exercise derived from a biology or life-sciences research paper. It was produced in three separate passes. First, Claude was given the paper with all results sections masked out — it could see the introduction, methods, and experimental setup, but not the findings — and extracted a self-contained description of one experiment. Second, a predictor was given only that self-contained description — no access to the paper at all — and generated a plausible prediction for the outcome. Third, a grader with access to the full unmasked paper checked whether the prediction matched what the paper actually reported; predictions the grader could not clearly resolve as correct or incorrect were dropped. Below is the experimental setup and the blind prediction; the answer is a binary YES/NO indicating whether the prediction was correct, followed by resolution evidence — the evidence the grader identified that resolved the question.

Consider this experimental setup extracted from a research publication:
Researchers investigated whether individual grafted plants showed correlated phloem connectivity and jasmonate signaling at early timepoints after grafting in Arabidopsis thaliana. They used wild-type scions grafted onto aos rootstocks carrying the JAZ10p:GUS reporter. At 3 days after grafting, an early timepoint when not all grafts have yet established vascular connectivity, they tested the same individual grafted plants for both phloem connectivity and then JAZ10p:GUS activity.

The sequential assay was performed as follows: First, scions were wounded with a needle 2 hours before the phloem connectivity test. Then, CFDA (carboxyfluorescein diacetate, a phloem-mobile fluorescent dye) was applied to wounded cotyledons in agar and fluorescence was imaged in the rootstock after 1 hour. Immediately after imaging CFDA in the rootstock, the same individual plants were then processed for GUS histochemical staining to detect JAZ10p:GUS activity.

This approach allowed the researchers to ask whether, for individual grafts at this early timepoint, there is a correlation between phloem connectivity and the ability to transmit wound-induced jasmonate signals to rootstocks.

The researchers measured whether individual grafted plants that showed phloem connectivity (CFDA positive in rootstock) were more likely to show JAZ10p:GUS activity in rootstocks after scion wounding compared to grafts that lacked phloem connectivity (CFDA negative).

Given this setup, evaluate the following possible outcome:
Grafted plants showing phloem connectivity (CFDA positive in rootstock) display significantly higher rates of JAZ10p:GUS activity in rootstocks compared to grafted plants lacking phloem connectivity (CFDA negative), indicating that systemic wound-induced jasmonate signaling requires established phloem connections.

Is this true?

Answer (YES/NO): YES